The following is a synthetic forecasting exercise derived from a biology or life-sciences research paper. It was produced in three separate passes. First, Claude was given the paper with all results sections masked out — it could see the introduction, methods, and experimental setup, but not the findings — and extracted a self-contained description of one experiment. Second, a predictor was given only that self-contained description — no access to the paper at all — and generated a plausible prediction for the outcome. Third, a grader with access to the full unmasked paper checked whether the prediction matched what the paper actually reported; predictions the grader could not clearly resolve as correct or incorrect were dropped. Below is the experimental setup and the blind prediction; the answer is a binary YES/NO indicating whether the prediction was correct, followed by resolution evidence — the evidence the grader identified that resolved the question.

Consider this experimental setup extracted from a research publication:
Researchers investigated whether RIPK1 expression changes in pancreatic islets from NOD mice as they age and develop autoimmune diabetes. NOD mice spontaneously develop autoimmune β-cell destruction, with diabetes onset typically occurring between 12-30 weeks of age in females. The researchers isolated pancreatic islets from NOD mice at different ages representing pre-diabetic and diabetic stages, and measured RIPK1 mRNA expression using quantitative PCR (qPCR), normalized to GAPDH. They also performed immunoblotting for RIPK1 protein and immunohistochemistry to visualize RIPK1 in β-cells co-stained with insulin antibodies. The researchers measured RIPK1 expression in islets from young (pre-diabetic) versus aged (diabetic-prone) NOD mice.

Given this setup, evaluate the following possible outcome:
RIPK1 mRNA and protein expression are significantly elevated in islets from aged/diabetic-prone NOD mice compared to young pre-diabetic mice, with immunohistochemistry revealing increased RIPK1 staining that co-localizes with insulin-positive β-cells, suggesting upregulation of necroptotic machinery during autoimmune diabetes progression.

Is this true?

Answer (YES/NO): NO